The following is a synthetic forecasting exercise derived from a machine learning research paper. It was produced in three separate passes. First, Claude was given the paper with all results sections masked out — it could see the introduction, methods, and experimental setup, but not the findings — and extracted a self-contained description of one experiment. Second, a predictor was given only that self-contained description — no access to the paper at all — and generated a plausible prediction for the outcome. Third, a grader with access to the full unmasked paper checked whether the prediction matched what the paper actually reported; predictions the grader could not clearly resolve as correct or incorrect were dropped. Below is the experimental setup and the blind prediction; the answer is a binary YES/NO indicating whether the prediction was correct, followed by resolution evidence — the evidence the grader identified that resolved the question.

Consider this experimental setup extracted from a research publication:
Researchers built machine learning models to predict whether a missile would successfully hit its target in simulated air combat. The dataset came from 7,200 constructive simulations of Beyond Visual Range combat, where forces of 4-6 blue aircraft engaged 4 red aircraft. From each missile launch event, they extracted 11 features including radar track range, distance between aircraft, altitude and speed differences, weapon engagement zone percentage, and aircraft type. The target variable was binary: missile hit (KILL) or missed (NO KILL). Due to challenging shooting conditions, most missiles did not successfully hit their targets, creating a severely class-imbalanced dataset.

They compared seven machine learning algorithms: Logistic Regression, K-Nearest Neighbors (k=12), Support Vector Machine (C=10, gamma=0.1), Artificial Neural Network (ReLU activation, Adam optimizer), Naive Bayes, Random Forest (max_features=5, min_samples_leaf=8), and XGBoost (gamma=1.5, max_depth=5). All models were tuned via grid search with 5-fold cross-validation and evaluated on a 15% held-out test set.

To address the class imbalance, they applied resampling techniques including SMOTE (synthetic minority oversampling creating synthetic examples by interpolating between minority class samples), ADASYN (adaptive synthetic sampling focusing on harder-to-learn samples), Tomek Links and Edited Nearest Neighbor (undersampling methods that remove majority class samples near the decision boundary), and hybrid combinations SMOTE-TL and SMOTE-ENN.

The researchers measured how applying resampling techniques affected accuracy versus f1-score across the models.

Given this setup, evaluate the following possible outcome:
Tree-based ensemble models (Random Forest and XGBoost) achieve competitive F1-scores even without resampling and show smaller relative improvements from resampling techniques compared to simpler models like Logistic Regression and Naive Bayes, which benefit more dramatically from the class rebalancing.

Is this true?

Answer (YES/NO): YES